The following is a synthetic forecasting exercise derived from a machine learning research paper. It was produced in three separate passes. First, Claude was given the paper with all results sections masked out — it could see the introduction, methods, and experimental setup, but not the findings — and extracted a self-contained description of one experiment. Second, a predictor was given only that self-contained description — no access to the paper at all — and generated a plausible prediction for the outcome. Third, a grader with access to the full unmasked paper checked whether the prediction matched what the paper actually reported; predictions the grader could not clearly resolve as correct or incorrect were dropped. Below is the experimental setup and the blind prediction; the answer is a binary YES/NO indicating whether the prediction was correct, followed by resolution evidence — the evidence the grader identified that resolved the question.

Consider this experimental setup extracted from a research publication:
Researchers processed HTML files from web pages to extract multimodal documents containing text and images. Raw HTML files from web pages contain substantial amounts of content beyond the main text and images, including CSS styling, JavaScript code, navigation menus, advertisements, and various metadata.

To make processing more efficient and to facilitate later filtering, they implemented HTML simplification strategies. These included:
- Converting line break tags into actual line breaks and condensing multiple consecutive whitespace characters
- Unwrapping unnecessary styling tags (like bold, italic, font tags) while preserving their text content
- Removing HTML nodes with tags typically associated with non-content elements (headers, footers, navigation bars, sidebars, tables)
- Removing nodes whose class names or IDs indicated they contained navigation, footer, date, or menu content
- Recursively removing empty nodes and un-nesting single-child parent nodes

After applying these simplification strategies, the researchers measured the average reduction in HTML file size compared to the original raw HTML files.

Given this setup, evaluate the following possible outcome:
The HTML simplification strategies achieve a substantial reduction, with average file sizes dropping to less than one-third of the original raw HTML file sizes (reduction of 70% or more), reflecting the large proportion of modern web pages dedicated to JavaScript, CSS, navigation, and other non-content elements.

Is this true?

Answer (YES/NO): YES